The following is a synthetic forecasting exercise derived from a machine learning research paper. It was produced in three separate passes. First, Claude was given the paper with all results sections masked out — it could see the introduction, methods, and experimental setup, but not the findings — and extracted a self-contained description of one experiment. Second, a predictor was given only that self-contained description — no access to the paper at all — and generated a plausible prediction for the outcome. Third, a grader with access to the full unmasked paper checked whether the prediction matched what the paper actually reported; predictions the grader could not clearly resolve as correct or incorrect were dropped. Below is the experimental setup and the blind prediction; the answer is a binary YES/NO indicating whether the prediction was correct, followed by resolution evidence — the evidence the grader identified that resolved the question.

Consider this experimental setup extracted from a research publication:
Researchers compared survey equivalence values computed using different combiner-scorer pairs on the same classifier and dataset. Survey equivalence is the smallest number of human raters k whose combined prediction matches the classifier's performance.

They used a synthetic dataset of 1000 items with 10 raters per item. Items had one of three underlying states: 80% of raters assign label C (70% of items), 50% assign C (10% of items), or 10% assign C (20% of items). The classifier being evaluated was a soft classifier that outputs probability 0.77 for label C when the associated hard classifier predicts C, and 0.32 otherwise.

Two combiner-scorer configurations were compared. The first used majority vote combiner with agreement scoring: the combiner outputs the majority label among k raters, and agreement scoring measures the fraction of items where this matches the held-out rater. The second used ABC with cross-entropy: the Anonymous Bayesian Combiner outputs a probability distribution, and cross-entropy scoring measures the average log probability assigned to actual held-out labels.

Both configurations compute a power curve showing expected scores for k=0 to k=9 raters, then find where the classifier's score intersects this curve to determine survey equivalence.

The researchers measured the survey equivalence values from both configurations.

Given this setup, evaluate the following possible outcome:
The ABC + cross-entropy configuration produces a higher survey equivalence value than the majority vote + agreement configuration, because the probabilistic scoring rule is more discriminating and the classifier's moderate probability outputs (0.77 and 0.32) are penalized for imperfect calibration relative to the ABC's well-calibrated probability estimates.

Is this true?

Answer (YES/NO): NO